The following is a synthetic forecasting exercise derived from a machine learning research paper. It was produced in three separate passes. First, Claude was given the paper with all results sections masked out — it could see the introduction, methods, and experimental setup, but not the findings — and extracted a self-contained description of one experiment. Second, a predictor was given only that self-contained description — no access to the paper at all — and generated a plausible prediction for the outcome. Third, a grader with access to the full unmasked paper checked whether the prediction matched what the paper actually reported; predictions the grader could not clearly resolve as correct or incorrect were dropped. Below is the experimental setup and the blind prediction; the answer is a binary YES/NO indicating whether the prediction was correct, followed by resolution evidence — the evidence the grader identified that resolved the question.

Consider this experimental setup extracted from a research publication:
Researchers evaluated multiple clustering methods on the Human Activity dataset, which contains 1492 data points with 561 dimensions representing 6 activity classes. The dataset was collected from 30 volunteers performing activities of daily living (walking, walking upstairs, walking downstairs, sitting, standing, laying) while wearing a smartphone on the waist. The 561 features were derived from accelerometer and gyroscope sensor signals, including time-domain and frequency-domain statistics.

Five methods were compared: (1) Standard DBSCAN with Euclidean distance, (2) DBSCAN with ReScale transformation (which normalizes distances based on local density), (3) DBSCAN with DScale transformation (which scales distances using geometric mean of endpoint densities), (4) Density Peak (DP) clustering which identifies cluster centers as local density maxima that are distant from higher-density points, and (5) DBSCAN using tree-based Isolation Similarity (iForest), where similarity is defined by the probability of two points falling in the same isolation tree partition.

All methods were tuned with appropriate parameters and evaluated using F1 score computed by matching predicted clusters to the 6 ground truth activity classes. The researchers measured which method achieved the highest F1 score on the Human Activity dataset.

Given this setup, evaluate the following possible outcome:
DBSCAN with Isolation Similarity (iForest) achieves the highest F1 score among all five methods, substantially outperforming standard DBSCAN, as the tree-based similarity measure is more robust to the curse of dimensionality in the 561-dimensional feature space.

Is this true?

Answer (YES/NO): NO